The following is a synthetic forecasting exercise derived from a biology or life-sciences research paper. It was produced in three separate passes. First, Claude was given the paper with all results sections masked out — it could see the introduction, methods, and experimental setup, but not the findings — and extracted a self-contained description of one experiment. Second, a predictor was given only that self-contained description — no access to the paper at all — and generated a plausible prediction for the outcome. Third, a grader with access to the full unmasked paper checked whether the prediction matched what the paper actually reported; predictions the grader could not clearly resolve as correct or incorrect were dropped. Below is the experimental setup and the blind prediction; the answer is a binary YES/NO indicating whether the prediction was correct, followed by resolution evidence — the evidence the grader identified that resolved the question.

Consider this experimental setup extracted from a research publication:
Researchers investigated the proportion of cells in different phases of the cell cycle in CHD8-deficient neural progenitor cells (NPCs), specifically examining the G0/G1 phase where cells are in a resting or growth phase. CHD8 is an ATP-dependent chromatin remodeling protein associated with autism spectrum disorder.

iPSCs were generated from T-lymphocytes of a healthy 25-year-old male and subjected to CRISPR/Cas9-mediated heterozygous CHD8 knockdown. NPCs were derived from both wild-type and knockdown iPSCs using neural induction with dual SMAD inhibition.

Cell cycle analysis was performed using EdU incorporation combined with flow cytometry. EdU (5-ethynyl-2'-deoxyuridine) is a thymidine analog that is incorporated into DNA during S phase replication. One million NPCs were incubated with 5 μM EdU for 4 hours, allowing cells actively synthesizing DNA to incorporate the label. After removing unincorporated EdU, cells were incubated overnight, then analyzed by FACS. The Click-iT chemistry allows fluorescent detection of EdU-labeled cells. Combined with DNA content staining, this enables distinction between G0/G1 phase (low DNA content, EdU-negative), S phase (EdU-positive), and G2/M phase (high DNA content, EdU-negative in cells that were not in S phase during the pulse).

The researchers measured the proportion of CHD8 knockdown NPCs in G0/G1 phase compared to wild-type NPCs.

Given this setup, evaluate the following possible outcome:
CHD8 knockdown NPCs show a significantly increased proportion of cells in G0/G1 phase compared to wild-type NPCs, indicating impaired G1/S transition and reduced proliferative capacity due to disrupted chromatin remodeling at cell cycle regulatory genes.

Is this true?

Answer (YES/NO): NO